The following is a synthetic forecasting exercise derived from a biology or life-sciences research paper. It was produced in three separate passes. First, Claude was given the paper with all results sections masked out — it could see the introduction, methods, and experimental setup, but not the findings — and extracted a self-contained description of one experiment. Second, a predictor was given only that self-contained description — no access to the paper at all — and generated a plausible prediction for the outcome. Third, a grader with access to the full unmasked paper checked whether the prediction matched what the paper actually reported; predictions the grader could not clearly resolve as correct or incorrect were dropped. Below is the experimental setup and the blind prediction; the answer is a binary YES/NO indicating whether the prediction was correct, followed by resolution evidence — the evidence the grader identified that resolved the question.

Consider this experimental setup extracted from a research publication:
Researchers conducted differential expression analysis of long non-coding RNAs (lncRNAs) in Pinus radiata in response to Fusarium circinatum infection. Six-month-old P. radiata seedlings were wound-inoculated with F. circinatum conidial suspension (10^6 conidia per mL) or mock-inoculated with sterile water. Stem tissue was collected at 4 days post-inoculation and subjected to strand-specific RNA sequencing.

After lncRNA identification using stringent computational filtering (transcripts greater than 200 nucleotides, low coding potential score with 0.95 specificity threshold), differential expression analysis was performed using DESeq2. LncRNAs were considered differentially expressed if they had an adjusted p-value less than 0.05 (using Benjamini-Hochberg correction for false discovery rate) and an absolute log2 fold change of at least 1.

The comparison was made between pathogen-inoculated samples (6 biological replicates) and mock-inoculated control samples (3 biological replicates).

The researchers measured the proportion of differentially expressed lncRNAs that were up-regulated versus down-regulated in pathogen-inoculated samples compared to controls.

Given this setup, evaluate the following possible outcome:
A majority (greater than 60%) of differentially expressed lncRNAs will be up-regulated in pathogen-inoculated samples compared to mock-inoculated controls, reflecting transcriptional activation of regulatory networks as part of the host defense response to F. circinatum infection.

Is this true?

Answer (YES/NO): YES